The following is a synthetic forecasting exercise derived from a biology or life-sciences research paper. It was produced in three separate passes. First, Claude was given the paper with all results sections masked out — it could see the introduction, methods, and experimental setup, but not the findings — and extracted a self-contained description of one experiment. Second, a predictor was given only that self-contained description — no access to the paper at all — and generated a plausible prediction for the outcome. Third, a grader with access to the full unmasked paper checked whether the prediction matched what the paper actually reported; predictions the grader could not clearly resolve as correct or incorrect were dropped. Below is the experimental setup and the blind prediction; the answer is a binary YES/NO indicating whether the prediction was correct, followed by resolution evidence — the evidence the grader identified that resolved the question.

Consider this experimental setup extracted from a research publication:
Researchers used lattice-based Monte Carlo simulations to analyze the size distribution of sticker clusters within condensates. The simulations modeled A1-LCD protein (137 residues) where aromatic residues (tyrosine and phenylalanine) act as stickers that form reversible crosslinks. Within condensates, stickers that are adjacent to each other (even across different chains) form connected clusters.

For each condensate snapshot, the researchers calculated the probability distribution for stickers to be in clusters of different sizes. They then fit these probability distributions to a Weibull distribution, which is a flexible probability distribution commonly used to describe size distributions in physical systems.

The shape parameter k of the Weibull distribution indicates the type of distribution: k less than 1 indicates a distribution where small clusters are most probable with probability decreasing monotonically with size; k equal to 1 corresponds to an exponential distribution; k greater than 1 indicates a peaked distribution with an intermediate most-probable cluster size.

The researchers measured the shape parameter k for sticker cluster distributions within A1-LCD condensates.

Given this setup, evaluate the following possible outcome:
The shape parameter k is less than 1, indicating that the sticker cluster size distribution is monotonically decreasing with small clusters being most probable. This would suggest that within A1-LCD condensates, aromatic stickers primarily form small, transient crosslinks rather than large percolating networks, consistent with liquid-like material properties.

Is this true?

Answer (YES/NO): NO